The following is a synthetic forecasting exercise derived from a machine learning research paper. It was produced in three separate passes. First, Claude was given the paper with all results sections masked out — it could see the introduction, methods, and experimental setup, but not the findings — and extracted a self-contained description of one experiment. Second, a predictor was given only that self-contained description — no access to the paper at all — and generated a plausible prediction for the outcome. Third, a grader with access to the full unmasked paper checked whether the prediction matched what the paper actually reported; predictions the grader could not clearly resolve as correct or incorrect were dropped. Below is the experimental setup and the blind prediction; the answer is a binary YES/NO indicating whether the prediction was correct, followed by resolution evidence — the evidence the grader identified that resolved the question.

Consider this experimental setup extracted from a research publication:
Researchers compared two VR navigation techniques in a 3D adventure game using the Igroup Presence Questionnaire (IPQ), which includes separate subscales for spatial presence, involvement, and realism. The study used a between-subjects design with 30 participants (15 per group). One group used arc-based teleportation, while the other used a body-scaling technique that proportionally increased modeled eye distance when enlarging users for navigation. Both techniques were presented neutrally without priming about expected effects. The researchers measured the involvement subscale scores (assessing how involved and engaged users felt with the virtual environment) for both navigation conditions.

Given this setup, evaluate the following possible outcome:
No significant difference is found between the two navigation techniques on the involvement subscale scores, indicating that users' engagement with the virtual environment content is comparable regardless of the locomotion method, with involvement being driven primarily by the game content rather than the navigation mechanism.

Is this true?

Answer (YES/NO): YES